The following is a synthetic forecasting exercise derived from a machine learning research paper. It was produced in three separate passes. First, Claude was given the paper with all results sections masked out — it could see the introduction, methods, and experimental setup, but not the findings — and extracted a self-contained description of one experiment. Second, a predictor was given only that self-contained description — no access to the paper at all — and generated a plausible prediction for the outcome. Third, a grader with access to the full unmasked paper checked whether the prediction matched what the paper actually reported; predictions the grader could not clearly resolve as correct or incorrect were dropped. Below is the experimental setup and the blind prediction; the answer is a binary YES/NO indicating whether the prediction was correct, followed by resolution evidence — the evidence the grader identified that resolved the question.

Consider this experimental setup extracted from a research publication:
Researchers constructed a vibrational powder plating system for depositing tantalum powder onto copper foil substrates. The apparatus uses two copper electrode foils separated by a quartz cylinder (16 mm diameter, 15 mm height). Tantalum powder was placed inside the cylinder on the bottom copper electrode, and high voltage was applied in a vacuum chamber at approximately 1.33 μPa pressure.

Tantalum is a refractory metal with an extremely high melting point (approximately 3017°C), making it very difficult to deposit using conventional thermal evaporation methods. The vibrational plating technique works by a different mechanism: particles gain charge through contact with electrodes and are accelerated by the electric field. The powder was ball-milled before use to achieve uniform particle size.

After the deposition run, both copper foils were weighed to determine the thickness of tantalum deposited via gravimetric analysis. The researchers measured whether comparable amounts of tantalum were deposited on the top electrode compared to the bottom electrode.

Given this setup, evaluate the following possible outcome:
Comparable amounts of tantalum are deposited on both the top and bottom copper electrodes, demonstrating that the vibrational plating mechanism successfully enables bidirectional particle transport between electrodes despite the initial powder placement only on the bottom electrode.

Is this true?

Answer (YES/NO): YES